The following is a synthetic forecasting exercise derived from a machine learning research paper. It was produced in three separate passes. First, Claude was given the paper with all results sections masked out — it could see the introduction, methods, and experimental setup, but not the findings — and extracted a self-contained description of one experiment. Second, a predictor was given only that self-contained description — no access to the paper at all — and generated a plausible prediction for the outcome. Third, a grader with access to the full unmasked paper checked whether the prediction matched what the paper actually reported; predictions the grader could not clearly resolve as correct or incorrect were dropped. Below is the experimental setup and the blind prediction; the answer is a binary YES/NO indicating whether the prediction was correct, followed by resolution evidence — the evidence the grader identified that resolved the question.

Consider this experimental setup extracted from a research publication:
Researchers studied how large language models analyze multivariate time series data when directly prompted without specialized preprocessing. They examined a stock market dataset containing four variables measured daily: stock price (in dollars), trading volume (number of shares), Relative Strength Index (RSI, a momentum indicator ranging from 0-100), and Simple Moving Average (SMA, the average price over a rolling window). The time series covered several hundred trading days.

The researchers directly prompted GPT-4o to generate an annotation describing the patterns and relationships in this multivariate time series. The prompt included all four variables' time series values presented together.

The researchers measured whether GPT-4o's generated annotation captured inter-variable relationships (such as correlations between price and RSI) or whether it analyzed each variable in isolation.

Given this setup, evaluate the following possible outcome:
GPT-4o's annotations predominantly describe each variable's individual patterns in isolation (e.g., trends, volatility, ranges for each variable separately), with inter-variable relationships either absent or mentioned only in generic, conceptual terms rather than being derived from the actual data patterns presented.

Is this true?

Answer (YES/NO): YES